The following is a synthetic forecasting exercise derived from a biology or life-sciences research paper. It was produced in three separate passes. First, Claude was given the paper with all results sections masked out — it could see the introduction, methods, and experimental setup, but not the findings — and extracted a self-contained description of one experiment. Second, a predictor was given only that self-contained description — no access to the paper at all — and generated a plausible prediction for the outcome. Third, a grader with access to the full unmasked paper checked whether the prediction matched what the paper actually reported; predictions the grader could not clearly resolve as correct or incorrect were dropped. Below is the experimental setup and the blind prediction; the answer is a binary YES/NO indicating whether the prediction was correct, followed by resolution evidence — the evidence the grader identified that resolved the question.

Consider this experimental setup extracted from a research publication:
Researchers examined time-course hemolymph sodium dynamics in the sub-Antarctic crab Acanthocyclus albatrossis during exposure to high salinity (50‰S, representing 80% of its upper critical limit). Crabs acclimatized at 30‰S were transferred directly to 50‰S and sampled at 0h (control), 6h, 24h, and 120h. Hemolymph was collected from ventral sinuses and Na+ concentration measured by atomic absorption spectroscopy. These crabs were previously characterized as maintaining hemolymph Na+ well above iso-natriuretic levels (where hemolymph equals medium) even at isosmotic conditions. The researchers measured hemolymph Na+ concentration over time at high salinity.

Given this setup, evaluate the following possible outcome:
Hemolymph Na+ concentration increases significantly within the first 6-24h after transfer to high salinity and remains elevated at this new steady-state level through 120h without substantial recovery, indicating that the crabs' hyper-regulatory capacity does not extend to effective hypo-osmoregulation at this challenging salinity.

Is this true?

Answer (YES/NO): YES